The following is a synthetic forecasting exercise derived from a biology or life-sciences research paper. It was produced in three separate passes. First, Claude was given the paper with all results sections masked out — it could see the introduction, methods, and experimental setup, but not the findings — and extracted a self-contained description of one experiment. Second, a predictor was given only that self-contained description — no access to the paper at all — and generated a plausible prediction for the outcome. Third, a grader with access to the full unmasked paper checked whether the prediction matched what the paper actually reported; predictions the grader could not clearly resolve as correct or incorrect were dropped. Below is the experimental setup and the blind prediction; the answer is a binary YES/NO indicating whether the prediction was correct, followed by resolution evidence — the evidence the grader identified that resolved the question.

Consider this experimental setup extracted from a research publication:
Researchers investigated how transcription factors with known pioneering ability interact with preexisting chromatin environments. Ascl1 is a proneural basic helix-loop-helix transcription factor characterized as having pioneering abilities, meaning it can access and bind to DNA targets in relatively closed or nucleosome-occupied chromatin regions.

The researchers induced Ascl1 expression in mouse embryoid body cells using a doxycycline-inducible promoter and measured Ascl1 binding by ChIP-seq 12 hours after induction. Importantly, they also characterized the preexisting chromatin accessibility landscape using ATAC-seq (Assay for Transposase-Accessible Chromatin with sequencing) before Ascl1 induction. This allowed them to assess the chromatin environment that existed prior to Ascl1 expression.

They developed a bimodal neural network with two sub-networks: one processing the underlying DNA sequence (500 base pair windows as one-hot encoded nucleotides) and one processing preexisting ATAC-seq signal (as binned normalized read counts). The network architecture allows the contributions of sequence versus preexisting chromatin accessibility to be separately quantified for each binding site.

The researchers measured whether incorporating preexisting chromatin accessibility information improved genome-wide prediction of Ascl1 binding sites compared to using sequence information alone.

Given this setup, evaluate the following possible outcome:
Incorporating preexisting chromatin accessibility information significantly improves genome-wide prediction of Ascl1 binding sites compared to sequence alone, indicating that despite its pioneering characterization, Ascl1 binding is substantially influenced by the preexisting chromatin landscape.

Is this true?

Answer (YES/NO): YES